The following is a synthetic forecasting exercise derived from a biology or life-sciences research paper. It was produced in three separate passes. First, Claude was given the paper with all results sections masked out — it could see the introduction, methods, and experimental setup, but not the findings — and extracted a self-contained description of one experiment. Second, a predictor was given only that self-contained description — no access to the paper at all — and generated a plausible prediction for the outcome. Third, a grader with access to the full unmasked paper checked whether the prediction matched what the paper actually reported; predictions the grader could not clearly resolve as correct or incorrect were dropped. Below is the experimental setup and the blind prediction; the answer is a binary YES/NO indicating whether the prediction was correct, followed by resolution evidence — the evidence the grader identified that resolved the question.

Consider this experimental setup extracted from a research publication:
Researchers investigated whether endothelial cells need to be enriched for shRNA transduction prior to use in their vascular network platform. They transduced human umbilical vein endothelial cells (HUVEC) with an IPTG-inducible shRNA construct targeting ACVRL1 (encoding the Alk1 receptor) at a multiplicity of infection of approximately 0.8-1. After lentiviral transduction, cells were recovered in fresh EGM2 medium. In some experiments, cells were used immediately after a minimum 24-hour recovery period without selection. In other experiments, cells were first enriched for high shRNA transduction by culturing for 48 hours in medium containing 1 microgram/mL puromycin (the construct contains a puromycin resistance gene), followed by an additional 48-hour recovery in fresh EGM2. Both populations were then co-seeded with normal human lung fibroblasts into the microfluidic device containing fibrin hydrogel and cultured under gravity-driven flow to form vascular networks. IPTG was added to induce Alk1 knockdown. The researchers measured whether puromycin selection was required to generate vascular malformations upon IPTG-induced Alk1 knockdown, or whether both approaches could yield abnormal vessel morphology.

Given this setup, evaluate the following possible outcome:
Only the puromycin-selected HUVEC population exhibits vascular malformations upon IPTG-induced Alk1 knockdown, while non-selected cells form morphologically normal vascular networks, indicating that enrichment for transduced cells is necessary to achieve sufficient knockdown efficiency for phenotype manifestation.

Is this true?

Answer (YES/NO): NO